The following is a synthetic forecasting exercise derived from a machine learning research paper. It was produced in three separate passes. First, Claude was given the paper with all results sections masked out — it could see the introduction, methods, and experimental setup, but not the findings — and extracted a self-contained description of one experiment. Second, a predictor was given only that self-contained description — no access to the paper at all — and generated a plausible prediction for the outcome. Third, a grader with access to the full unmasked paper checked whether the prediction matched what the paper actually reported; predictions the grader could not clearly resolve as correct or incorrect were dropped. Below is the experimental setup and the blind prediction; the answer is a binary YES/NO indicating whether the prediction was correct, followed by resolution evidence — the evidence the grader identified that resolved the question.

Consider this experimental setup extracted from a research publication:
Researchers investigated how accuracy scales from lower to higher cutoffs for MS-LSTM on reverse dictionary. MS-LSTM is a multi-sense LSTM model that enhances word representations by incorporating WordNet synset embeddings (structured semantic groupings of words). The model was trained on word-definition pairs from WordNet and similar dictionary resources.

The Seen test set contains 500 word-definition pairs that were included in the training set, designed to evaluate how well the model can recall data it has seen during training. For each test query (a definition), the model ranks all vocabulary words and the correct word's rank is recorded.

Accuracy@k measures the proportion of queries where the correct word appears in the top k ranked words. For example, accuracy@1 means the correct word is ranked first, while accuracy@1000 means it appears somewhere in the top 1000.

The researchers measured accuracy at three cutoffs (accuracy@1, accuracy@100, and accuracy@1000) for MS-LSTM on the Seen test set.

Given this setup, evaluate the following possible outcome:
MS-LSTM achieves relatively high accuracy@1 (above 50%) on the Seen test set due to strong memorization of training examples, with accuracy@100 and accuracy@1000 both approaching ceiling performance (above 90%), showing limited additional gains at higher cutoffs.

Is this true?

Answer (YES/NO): YES